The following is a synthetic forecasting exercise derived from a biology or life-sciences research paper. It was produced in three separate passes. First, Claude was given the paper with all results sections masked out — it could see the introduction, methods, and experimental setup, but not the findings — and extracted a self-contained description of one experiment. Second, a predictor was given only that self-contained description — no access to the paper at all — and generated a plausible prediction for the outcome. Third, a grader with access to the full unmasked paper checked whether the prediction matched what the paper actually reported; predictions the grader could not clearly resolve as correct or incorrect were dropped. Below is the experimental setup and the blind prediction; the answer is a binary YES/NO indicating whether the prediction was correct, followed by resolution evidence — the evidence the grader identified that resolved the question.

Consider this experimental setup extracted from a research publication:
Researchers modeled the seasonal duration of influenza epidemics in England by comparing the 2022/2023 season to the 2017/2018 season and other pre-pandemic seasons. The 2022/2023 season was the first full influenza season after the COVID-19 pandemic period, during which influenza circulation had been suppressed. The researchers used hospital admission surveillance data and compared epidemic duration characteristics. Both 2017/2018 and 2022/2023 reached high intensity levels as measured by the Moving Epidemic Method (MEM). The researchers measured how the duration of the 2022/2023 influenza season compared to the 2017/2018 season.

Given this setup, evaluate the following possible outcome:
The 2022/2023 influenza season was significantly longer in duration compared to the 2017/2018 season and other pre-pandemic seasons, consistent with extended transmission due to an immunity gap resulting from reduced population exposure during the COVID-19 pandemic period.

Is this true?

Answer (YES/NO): NO